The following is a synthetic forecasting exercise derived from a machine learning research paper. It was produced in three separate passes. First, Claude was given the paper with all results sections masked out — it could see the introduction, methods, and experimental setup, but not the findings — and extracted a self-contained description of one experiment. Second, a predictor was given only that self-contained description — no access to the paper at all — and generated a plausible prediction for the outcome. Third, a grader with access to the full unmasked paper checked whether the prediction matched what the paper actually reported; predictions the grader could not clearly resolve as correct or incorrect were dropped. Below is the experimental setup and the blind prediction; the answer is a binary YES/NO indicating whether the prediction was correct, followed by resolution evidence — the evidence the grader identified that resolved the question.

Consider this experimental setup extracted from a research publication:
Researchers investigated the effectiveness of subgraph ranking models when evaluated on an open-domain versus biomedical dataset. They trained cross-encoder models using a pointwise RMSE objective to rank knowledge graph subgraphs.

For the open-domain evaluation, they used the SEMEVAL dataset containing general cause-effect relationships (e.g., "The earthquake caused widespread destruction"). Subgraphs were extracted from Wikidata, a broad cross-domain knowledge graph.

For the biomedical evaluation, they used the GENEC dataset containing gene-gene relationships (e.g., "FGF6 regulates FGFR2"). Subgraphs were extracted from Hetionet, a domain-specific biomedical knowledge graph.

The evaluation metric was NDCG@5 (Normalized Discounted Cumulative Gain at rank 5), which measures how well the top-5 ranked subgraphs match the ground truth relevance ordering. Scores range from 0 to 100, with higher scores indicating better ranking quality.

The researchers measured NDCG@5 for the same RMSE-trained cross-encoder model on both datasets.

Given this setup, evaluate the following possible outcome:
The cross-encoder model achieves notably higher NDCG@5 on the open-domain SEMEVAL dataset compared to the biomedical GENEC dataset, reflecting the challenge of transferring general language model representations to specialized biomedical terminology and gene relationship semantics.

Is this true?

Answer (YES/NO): YES